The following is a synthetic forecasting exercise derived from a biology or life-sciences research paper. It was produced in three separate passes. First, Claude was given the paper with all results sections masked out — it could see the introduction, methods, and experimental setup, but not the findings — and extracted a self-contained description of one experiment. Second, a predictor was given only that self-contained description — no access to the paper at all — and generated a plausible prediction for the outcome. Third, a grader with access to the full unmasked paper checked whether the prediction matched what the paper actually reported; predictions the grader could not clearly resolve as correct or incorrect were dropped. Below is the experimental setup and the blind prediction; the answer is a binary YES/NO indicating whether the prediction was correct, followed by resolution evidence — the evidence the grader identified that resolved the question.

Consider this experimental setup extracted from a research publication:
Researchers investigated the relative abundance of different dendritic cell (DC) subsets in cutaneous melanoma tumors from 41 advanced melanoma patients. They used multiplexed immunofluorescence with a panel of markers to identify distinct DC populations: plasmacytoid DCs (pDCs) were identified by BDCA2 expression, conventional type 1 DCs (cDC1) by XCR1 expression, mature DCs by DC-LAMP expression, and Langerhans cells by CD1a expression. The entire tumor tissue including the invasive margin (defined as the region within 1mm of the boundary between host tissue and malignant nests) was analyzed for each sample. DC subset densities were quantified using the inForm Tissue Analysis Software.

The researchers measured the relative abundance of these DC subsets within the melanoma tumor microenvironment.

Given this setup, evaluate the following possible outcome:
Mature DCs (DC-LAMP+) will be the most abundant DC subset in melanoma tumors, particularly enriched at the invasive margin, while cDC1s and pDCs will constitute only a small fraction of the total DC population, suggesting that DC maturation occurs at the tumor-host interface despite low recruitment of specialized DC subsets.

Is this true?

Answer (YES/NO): NO